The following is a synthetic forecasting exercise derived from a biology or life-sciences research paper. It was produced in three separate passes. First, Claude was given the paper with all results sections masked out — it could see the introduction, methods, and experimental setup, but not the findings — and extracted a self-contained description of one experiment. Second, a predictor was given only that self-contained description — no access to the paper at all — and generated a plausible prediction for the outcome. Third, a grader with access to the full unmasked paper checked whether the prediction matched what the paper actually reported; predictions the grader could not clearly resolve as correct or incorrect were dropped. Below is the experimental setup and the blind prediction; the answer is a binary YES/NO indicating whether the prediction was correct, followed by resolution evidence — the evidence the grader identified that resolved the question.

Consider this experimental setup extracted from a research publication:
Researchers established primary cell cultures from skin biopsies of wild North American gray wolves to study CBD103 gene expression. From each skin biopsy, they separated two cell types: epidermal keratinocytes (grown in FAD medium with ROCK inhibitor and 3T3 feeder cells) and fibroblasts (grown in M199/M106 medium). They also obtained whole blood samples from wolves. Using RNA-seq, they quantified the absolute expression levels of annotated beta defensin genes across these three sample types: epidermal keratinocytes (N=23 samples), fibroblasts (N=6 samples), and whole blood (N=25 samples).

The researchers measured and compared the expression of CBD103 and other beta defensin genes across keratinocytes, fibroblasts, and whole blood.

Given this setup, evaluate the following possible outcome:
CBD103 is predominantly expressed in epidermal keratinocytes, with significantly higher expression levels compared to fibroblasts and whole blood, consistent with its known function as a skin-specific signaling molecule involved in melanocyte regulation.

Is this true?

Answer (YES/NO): YES